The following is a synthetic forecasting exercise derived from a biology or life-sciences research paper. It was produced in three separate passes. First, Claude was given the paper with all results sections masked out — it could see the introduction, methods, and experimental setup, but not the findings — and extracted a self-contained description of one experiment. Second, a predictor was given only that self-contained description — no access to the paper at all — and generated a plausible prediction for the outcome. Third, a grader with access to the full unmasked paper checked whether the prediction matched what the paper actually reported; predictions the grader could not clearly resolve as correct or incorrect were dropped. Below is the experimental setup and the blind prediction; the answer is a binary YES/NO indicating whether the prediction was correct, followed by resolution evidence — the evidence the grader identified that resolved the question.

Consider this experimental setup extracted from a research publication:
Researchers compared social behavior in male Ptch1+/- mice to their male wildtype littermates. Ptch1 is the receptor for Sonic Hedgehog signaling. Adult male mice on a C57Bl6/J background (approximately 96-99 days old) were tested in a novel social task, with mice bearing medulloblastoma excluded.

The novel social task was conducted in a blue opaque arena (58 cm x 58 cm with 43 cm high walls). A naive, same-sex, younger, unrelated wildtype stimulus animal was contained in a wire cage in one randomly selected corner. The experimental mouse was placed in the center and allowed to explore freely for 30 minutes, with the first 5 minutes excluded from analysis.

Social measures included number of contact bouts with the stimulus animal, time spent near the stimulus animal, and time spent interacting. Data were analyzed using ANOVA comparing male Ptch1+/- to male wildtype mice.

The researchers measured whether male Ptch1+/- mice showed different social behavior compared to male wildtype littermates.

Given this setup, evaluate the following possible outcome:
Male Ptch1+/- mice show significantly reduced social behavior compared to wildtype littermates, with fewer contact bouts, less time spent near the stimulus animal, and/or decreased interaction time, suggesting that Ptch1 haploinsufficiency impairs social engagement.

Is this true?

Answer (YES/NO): NO